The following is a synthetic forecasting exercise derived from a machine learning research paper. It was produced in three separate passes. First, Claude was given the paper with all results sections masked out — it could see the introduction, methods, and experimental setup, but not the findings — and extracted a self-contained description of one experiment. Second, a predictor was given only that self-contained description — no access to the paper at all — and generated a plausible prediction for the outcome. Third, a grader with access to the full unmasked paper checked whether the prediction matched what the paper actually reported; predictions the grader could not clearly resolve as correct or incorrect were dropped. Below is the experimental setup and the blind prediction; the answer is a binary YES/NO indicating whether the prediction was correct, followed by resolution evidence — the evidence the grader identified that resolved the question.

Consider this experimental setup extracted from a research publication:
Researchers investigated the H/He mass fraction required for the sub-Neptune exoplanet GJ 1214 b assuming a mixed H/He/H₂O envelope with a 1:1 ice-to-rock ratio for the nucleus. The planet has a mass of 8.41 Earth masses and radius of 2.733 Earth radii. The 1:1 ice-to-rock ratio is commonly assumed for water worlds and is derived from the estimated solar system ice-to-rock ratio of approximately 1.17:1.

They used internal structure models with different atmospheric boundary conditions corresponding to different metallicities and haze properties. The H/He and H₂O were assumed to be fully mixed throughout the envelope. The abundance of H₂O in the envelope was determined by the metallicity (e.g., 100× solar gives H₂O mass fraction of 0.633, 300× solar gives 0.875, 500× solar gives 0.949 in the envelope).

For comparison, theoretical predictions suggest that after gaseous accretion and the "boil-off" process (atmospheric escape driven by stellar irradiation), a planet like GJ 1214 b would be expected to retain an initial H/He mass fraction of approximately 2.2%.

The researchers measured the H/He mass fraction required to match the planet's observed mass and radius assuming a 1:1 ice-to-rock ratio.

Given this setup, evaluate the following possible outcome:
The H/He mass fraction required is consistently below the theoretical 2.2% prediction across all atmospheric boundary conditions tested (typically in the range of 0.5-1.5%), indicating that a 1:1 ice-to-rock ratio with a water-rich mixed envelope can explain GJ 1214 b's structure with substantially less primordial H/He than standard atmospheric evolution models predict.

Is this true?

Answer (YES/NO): NO